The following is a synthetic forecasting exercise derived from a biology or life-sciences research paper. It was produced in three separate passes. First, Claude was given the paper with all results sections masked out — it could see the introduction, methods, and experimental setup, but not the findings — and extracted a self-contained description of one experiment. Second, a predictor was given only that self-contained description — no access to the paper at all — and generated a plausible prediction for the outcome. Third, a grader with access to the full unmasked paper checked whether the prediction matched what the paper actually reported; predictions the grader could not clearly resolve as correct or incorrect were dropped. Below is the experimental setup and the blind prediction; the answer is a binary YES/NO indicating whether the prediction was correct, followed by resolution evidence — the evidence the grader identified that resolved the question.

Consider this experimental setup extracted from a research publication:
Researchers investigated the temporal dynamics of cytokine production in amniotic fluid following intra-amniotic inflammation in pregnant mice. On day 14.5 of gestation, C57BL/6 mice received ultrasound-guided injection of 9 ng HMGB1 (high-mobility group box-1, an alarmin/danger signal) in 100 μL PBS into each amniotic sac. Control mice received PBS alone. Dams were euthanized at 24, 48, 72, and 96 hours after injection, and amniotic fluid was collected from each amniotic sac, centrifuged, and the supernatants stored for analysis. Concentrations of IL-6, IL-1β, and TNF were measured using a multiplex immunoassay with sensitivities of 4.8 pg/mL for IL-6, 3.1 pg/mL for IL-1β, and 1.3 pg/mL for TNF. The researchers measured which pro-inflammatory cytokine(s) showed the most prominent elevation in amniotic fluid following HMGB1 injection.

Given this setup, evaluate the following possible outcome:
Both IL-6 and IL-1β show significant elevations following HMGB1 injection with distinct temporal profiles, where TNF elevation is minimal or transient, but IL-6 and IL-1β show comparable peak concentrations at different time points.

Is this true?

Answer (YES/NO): NO